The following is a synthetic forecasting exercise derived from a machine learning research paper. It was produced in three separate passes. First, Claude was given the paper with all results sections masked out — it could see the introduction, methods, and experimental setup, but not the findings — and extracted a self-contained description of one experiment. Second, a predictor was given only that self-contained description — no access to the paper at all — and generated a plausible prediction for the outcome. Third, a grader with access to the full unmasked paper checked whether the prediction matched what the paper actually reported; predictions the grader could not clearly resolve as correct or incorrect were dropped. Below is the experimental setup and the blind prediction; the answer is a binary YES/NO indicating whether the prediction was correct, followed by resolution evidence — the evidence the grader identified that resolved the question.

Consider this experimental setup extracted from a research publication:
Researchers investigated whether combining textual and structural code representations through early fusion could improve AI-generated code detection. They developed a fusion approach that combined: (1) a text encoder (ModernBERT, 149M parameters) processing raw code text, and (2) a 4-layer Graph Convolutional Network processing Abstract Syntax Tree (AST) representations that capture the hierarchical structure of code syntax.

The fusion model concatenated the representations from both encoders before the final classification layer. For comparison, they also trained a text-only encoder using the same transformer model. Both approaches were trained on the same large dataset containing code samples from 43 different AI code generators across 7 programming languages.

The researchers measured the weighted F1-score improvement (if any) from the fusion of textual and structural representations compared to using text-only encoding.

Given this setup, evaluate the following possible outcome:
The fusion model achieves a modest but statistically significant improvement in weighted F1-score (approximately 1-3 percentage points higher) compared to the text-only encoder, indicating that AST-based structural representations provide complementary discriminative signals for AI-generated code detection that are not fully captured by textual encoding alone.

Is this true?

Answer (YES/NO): NO